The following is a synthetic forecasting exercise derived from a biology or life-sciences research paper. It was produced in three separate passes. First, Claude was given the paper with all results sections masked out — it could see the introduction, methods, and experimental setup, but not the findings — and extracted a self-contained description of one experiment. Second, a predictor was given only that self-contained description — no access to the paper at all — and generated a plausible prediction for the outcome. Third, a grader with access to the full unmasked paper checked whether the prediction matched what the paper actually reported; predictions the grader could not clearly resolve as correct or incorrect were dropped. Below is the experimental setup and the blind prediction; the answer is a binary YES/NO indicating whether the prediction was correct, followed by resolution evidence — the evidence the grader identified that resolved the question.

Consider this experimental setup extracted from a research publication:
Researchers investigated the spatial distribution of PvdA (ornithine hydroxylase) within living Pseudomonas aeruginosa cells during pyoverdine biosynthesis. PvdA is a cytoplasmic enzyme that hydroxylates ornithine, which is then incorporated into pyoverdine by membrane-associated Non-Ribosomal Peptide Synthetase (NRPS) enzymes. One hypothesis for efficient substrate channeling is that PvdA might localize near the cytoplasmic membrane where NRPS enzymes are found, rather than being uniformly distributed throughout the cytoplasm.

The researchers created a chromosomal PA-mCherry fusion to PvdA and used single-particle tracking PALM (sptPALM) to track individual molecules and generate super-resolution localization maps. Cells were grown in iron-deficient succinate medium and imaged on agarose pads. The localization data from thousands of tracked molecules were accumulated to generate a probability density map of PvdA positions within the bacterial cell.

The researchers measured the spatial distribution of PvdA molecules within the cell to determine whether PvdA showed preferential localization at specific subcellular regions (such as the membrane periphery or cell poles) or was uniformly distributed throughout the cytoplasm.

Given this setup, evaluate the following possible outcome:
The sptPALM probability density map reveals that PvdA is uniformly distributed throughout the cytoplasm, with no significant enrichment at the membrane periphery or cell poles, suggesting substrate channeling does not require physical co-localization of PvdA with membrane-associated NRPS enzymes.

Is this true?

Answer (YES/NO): NO